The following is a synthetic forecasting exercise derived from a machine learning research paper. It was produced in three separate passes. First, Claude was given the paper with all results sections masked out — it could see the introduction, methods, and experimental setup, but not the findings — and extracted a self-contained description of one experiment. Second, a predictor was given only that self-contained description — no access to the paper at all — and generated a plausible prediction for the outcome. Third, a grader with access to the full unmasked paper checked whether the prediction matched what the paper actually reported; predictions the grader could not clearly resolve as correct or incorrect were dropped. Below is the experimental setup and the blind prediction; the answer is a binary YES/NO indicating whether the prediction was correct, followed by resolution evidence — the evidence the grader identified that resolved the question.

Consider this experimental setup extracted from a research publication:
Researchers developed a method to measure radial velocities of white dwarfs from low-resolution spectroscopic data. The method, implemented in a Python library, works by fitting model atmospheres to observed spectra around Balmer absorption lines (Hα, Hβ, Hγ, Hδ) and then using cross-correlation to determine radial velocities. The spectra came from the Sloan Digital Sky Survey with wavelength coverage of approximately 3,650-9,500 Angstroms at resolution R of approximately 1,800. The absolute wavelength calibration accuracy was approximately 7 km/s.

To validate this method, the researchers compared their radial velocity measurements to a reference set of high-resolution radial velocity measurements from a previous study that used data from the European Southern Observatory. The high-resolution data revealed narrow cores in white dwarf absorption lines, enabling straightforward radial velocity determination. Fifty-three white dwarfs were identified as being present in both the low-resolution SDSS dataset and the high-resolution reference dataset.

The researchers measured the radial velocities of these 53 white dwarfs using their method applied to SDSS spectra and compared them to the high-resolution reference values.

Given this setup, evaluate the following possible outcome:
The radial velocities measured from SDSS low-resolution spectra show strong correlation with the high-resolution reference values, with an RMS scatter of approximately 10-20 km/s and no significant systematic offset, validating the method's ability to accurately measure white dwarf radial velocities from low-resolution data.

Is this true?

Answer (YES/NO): YES